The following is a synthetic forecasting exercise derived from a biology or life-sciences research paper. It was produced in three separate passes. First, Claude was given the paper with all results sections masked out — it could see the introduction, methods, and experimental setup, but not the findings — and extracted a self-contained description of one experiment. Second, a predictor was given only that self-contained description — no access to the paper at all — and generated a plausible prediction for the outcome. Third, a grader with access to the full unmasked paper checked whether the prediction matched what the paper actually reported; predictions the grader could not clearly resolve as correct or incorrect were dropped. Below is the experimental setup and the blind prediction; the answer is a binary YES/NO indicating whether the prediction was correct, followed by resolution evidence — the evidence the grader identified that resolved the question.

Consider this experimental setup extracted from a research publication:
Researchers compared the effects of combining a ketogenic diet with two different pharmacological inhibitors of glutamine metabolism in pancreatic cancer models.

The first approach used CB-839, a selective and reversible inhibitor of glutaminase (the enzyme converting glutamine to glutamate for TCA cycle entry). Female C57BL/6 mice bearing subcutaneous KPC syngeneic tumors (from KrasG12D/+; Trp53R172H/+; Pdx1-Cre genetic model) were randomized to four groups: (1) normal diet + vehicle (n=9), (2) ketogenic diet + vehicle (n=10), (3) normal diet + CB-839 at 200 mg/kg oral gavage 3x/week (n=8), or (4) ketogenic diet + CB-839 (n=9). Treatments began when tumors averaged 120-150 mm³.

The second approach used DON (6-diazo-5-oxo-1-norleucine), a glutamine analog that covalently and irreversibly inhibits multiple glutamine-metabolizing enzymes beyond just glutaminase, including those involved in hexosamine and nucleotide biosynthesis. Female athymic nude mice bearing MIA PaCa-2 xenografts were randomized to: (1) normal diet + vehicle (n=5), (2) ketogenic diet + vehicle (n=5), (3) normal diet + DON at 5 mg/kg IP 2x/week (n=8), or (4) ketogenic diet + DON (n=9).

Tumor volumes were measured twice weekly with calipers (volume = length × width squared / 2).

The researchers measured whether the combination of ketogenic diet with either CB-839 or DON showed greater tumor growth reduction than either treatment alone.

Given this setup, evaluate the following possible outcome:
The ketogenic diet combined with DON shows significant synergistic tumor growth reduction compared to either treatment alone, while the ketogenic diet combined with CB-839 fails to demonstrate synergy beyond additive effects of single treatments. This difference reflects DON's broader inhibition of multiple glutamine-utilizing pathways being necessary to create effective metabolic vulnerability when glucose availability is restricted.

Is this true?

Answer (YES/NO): NO